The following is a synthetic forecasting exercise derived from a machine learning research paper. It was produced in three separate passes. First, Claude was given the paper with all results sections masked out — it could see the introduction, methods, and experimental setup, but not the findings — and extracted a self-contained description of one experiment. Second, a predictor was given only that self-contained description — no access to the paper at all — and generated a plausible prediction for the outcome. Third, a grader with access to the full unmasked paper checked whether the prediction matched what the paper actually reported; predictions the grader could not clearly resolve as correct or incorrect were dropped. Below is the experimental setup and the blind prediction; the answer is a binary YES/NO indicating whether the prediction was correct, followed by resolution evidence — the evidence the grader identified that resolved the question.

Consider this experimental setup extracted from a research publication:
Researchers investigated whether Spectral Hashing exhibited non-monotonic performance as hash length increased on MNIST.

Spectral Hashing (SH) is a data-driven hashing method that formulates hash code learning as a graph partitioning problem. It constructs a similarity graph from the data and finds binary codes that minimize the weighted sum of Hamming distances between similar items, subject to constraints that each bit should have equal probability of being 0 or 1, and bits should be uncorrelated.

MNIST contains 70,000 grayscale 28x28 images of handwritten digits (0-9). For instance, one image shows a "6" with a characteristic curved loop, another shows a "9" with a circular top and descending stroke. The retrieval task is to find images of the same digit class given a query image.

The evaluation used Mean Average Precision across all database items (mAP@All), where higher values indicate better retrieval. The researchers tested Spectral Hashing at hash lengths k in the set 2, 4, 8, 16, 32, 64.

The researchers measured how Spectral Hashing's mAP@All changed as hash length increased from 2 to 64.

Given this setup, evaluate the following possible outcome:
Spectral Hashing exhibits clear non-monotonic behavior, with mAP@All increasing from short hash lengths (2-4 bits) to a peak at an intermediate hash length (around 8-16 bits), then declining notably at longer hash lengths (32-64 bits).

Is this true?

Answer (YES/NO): YES